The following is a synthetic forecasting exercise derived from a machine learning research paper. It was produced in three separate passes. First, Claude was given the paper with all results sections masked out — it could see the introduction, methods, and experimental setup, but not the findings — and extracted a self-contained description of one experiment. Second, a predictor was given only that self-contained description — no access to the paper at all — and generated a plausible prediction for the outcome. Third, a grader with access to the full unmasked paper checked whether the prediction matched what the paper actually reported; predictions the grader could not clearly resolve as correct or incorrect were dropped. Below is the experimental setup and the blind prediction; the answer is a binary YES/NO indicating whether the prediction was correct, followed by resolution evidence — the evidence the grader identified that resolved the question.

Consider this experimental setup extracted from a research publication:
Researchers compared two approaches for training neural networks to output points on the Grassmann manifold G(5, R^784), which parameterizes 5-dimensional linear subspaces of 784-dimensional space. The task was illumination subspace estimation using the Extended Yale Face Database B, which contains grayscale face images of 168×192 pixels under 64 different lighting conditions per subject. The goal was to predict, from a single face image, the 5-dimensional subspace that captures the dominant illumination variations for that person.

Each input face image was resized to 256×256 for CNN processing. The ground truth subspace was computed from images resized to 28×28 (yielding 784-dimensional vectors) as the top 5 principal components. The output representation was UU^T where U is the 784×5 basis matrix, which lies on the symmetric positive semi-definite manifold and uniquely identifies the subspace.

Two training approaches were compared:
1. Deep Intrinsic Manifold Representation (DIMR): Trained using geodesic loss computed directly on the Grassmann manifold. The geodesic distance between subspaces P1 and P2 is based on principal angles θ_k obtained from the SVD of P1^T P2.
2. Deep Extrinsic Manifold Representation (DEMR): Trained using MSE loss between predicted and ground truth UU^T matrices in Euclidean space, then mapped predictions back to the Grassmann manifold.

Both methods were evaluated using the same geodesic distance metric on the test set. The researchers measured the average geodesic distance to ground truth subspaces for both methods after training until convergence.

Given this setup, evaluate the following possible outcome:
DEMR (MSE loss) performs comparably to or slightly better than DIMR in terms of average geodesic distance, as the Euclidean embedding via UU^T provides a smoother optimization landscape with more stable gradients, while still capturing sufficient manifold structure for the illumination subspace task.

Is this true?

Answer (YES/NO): YES